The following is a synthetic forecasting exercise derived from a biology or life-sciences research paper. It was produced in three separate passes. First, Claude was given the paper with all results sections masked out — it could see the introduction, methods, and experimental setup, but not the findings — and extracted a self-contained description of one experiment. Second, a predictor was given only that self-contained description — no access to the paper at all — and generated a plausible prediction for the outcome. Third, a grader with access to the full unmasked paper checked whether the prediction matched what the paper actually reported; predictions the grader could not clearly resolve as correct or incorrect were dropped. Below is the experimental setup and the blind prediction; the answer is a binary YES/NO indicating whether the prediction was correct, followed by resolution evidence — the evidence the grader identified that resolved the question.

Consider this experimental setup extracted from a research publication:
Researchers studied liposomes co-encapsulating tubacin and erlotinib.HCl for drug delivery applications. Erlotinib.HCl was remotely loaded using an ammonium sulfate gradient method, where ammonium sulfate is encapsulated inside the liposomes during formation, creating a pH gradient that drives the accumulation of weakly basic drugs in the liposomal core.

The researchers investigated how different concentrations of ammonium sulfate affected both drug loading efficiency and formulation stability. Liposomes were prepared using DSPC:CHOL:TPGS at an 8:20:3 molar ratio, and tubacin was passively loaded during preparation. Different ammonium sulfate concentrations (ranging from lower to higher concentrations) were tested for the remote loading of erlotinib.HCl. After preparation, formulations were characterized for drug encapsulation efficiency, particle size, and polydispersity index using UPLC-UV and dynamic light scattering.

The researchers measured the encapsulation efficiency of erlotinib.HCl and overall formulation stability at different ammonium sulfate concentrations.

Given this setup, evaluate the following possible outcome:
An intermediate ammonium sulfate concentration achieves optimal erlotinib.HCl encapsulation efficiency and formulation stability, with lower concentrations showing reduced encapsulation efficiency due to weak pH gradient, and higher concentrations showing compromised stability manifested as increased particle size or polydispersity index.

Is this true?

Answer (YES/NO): NO